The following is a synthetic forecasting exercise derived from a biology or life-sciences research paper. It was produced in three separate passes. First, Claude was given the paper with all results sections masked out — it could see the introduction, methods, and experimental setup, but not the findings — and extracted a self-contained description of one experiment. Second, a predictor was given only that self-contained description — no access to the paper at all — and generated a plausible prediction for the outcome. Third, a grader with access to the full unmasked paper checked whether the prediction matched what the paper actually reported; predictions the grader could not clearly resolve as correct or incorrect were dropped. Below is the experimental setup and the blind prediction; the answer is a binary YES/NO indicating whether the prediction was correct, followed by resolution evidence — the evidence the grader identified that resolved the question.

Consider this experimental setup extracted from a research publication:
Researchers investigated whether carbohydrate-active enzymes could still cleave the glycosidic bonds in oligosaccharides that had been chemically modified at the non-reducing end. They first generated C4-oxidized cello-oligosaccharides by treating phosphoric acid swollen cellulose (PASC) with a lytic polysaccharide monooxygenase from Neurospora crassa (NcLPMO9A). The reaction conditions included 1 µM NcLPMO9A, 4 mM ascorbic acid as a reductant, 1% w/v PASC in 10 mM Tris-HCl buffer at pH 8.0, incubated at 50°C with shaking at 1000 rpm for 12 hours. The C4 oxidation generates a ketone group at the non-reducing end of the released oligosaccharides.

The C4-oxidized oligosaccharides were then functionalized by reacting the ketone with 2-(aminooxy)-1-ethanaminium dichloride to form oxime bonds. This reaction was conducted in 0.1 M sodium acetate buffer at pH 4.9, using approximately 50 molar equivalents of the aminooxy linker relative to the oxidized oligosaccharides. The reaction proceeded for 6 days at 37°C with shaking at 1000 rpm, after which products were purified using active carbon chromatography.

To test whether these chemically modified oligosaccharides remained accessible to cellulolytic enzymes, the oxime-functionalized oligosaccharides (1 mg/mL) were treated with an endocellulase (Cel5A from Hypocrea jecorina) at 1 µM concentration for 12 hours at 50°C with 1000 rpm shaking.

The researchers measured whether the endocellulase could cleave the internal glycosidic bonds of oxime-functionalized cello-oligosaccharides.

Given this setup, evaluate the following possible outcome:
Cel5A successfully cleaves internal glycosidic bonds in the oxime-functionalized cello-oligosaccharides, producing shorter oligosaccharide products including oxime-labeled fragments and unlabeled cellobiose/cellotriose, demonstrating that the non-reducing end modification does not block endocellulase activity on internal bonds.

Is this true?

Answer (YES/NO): NO